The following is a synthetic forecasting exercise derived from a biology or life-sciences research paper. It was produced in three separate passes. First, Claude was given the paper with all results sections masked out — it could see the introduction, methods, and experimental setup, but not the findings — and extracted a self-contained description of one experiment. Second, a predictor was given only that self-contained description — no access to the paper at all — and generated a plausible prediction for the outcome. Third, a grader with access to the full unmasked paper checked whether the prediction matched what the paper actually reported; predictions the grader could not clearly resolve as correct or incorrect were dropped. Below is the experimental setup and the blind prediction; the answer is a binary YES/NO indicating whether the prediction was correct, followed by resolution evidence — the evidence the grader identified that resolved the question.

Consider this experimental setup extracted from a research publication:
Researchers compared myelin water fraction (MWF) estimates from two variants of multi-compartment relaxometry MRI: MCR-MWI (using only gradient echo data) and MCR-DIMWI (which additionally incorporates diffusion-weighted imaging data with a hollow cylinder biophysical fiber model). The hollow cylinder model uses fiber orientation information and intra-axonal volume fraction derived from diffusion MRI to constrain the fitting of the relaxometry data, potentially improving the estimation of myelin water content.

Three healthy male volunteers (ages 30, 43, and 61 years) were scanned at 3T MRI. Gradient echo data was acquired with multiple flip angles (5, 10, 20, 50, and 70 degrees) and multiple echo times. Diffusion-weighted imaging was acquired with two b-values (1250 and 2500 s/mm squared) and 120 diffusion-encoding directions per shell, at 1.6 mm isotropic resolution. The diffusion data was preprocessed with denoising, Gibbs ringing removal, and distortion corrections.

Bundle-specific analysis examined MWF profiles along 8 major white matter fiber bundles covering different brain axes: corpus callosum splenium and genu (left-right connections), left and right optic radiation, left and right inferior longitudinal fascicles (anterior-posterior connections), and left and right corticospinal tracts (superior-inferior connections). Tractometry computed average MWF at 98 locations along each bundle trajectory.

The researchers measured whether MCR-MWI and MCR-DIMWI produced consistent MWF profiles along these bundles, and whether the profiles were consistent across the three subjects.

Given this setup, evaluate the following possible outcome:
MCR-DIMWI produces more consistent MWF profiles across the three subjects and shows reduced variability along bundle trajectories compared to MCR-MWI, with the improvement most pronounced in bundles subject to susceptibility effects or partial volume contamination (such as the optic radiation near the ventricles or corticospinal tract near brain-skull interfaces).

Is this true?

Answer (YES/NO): NO